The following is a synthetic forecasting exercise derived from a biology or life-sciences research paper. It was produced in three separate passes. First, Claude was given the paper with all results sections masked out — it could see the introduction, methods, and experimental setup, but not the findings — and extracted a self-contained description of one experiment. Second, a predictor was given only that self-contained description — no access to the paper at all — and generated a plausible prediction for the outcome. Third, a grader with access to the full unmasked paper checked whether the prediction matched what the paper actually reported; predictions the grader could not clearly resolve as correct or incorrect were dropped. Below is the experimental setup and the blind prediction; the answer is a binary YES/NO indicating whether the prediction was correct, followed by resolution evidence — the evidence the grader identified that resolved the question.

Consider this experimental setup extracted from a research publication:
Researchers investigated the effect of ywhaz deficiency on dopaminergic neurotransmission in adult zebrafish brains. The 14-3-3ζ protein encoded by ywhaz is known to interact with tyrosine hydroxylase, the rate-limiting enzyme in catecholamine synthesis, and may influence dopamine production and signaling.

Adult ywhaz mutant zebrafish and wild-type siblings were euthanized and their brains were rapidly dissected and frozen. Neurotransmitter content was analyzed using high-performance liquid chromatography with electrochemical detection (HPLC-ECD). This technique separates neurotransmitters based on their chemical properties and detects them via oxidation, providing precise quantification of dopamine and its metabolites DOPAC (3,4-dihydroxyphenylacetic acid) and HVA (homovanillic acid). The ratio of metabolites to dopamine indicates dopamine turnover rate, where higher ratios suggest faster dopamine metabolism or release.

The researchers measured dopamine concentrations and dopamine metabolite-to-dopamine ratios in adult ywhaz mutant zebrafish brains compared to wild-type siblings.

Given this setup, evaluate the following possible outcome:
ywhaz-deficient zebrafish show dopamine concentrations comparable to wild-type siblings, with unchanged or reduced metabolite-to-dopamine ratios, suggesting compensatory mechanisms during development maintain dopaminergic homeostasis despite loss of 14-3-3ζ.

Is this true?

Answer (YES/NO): NO